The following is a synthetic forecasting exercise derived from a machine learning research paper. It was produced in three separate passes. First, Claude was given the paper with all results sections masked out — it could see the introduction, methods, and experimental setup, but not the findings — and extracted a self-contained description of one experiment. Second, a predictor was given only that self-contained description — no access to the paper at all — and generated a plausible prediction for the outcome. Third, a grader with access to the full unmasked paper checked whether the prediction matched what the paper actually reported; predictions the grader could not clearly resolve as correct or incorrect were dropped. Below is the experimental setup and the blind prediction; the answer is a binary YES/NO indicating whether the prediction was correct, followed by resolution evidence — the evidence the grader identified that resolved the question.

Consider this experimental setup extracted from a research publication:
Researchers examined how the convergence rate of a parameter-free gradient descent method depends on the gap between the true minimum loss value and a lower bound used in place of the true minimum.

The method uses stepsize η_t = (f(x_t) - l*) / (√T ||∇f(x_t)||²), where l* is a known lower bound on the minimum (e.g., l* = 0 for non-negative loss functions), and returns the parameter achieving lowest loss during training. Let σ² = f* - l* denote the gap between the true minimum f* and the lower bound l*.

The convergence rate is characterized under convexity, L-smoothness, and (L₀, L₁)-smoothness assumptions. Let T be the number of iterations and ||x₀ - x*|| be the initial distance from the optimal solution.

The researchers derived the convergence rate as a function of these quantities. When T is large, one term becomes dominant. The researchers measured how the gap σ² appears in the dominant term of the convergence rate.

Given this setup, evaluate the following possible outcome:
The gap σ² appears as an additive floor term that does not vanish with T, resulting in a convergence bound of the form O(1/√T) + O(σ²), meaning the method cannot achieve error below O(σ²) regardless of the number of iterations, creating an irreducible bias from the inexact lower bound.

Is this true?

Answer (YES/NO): NO